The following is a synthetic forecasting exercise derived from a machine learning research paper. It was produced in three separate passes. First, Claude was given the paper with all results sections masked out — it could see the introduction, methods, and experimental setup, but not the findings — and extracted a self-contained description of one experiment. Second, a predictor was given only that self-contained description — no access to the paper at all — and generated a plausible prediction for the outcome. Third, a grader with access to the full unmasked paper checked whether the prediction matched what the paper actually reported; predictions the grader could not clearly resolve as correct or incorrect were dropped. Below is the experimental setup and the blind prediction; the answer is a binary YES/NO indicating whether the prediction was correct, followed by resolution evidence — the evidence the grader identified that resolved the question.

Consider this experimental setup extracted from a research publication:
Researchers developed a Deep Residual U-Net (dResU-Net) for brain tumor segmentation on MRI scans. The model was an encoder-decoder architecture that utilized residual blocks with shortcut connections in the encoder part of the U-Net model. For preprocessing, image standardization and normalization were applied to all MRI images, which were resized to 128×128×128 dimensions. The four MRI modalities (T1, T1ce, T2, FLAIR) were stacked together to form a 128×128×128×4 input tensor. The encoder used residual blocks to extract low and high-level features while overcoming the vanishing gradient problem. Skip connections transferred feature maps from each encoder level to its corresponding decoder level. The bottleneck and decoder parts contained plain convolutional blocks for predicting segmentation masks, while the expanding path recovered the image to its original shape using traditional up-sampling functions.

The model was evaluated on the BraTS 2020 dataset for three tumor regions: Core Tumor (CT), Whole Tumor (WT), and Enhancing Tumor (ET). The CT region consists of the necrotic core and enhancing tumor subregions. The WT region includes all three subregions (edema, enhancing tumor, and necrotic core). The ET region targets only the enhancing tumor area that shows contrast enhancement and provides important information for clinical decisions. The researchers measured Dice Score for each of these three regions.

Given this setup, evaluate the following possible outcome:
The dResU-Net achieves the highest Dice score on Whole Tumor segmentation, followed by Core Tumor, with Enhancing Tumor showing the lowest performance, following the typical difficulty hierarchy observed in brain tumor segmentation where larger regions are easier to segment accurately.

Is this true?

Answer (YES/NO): YES